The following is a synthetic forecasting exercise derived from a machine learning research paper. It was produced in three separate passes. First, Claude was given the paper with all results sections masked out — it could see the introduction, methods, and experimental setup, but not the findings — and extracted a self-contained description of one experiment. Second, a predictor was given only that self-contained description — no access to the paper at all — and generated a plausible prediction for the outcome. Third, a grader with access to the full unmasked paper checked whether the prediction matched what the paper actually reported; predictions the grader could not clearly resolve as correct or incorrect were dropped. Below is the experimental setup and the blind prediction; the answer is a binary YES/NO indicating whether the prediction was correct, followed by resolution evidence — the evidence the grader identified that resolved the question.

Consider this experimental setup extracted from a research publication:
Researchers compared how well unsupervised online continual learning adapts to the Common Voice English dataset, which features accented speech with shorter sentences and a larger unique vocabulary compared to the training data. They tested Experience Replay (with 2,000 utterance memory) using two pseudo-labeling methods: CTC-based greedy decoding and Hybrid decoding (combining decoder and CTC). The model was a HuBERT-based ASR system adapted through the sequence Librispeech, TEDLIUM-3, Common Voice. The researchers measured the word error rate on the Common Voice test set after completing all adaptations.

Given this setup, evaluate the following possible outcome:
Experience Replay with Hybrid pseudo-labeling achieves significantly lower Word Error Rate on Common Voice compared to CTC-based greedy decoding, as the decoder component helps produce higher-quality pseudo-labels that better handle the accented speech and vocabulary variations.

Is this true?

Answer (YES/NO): NO